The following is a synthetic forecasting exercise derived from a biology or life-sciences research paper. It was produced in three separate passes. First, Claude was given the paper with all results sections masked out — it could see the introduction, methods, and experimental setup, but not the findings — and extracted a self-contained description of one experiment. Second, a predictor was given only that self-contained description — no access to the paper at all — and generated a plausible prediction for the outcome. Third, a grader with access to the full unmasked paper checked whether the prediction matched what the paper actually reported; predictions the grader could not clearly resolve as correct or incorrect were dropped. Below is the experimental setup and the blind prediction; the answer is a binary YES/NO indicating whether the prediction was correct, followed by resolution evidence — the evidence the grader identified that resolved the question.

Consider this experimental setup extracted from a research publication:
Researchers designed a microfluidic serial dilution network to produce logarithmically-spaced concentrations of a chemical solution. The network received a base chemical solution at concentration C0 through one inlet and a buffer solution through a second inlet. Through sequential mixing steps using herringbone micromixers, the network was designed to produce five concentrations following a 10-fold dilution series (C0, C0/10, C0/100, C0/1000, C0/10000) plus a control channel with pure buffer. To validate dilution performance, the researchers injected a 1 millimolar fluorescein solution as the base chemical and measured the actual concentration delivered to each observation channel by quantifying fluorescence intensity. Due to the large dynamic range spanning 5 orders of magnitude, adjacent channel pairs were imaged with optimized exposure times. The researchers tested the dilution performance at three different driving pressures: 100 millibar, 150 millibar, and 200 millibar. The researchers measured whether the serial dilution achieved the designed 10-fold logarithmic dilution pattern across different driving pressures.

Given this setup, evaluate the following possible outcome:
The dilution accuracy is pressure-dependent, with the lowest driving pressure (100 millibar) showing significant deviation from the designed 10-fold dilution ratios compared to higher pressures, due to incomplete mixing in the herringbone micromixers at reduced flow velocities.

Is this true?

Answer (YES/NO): NO